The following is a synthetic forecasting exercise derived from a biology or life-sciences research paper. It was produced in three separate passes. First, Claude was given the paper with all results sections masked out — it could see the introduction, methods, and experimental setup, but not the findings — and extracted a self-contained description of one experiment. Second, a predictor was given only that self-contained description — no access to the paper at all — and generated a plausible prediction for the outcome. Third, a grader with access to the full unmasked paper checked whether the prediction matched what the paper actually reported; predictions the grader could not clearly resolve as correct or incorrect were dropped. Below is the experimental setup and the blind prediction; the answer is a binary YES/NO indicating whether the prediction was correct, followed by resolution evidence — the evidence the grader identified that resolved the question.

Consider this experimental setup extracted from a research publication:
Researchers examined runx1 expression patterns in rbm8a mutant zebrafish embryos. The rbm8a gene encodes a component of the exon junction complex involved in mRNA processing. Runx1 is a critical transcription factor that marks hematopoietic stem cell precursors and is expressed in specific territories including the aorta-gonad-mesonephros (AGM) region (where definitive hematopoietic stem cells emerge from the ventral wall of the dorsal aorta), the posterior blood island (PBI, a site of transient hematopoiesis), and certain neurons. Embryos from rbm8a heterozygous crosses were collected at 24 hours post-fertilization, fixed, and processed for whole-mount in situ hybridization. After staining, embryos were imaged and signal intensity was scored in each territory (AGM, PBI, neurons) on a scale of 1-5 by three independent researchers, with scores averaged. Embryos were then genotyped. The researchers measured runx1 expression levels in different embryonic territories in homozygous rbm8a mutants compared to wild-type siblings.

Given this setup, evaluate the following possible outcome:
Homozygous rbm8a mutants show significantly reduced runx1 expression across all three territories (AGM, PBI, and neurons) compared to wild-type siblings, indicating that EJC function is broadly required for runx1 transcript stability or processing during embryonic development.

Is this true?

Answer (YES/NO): NO